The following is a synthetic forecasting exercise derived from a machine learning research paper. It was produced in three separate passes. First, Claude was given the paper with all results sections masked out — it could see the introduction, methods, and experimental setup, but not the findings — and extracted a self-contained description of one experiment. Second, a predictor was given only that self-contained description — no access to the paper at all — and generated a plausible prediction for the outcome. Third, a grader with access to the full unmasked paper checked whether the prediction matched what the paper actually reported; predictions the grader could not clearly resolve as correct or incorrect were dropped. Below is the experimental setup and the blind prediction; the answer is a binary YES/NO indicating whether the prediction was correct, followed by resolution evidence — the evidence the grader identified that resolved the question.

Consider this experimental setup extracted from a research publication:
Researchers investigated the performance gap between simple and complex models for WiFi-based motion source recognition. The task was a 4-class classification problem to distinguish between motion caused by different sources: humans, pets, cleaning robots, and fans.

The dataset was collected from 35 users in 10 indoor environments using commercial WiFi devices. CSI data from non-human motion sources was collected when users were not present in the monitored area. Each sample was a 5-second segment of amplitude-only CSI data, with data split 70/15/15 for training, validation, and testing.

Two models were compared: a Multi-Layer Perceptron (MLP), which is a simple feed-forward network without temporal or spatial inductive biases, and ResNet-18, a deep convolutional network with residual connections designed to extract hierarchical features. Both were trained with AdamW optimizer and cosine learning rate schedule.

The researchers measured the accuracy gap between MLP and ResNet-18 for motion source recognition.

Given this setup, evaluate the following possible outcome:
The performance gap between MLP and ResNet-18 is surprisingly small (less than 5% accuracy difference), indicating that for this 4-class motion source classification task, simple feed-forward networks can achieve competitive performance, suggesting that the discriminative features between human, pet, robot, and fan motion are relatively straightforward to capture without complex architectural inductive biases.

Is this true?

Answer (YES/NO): YES